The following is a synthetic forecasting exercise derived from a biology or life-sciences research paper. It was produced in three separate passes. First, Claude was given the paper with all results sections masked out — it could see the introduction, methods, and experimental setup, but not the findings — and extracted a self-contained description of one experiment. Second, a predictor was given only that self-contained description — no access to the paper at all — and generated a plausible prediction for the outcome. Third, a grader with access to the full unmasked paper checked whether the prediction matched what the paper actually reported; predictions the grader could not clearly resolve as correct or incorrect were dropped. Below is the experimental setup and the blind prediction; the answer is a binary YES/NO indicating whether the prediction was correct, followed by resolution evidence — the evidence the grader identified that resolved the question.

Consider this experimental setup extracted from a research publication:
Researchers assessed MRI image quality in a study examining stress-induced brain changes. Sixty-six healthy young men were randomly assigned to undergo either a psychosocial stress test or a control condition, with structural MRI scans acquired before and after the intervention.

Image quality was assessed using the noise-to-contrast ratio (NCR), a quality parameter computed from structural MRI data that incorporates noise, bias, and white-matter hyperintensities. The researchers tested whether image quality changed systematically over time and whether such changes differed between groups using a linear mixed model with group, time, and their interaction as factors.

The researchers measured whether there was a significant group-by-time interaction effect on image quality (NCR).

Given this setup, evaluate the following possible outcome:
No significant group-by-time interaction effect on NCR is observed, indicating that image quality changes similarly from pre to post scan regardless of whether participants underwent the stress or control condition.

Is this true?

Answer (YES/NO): NO